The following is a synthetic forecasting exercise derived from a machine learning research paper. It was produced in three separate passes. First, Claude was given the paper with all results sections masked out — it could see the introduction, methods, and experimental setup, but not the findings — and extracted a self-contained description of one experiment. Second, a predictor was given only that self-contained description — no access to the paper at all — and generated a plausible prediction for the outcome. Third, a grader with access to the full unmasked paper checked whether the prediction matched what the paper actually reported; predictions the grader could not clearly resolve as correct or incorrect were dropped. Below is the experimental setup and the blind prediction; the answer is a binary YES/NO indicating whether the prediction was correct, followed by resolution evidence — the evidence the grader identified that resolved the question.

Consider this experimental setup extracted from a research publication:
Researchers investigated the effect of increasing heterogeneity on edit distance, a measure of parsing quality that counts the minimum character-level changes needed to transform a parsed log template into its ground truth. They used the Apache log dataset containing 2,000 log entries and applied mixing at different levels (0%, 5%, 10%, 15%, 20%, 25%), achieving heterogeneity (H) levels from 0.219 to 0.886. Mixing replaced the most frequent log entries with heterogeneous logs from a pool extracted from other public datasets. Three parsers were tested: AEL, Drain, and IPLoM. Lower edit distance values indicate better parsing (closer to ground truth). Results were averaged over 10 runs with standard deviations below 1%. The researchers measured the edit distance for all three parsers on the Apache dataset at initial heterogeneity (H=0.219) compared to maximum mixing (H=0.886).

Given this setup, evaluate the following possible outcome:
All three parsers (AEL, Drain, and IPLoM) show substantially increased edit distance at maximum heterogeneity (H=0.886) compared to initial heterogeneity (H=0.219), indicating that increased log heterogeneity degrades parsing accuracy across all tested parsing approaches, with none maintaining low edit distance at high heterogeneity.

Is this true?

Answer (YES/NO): YES